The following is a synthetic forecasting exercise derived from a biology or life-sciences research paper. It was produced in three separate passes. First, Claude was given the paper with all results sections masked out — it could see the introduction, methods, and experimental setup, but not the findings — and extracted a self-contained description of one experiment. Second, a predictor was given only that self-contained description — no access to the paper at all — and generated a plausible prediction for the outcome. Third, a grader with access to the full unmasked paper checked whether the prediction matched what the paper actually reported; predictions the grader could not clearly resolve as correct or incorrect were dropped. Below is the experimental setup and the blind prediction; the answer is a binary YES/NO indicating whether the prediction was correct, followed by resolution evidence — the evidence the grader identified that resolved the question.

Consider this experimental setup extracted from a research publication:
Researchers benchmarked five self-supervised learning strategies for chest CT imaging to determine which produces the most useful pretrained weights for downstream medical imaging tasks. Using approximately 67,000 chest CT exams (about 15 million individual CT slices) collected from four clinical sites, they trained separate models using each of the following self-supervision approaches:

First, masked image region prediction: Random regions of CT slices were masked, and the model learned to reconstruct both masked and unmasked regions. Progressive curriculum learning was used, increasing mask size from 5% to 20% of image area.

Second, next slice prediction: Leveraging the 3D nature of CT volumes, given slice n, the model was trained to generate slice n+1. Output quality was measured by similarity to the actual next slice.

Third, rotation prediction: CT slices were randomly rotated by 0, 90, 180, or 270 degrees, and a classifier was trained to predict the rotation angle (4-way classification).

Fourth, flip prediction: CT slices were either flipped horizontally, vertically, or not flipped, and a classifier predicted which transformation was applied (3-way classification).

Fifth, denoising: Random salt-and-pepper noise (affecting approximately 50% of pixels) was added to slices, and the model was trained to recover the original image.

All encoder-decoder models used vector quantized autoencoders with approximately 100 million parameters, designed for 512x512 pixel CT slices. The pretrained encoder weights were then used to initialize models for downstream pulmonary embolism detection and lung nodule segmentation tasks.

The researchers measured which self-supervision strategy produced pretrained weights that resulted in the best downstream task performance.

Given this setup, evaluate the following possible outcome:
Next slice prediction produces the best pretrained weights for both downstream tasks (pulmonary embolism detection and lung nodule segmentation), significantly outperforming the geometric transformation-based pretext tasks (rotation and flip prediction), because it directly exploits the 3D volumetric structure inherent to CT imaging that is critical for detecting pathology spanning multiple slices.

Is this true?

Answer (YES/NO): NO